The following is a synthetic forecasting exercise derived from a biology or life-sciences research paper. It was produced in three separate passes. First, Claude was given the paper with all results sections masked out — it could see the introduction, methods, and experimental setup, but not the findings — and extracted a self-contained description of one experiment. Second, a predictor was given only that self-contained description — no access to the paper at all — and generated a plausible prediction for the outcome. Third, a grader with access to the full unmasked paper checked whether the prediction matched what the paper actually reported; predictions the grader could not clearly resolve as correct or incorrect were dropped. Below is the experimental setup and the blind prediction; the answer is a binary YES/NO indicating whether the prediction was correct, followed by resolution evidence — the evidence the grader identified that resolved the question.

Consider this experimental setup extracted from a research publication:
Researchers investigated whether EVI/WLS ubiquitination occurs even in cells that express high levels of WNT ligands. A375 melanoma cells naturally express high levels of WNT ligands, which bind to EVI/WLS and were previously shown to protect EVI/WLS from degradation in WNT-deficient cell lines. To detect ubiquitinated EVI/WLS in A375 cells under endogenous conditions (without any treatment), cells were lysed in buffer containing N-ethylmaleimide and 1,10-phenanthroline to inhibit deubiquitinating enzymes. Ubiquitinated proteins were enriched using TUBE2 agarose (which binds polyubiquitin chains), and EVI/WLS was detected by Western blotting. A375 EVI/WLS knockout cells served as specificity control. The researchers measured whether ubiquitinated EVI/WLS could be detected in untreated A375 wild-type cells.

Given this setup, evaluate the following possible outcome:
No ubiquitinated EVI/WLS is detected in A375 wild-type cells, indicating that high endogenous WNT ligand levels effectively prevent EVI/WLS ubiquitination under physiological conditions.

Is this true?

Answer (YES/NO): NO